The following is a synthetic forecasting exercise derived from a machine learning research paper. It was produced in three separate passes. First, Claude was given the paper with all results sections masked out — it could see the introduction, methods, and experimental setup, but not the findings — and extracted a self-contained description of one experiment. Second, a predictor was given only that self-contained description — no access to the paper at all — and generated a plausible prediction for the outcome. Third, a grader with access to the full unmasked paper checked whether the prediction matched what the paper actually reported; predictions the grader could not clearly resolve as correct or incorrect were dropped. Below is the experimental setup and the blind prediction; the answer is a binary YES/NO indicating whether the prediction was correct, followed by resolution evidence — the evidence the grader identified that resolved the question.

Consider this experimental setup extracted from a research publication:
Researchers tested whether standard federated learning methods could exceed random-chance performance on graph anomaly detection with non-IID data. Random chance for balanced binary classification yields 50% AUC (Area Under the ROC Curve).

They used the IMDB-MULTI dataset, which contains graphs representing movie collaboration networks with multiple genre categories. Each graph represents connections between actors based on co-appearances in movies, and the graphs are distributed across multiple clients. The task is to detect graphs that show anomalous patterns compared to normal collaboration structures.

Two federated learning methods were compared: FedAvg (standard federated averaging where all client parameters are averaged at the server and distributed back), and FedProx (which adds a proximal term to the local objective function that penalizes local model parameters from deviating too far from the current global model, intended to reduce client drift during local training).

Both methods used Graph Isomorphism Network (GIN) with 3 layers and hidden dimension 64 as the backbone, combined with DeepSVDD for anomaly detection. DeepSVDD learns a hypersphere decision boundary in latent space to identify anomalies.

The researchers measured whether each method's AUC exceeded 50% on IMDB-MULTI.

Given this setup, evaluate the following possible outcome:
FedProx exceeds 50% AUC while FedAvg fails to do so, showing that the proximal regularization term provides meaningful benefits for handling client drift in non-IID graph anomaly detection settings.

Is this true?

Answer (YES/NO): YES